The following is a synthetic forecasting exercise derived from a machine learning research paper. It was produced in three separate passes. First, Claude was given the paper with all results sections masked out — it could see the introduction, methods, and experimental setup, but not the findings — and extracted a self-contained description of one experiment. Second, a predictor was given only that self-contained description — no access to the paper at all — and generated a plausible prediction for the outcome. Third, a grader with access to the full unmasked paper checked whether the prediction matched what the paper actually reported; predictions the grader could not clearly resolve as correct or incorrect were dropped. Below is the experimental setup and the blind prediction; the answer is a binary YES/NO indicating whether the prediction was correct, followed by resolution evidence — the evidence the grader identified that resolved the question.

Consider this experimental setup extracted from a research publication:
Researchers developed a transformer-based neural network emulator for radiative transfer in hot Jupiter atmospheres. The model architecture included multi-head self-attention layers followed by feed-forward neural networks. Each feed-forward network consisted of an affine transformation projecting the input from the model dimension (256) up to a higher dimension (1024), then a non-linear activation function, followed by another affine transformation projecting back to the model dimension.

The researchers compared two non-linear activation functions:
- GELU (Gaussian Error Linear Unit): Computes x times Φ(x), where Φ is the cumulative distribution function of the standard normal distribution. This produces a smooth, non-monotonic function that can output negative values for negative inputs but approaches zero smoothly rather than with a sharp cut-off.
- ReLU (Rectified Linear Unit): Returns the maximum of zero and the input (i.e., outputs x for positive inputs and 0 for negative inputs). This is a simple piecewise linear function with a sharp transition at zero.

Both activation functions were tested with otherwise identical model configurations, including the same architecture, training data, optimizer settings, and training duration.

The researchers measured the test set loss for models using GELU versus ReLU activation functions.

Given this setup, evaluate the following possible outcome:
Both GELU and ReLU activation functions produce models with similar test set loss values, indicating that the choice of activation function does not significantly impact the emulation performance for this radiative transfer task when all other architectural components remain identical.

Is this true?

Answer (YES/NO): NO